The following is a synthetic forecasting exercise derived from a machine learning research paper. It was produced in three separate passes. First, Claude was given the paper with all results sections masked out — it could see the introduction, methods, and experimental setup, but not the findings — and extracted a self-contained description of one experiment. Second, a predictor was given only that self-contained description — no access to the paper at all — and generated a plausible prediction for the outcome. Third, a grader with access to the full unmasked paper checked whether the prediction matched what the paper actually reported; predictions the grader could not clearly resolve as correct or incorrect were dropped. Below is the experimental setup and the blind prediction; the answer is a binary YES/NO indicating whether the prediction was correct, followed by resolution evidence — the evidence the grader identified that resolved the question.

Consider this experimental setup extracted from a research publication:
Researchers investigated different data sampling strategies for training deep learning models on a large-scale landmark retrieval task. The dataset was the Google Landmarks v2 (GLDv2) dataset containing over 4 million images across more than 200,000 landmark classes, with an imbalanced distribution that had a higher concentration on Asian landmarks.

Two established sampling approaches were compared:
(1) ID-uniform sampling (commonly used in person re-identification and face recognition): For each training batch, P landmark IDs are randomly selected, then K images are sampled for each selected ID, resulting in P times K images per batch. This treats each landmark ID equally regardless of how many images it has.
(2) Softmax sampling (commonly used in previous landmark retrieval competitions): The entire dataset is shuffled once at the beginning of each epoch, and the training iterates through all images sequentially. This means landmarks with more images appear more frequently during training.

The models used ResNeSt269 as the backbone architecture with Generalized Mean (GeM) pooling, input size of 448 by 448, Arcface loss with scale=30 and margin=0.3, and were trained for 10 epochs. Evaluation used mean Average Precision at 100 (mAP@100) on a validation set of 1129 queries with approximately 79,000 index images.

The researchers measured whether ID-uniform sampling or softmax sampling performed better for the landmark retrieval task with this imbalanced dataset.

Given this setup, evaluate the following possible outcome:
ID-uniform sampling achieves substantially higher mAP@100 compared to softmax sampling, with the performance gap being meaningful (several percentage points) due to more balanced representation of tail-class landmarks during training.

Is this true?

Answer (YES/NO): NO